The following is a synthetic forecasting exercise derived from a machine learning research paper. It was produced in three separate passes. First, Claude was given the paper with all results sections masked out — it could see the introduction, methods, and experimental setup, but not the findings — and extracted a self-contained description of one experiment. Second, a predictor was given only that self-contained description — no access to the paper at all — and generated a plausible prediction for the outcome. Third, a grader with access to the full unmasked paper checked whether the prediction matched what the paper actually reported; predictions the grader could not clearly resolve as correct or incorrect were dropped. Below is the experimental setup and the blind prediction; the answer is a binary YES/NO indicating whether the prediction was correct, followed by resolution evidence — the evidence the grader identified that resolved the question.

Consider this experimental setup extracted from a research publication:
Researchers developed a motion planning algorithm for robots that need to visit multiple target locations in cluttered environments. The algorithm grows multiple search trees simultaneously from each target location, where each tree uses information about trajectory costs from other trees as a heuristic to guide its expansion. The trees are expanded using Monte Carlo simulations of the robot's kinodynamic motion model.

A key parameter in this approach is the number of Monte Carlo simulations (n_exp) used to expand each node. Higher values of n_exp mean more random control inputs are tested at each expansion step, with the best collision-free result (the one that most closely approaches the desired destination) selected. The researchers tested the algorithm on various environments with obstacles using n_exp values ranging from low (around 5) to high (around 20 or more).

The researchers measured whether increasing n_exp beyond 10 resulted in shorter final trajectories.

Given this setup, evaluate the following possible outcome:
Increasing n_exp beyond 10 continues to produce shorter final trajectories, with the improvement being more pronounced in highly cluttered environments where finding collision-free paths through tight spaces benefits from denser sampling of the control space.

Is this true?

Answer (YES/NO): NO